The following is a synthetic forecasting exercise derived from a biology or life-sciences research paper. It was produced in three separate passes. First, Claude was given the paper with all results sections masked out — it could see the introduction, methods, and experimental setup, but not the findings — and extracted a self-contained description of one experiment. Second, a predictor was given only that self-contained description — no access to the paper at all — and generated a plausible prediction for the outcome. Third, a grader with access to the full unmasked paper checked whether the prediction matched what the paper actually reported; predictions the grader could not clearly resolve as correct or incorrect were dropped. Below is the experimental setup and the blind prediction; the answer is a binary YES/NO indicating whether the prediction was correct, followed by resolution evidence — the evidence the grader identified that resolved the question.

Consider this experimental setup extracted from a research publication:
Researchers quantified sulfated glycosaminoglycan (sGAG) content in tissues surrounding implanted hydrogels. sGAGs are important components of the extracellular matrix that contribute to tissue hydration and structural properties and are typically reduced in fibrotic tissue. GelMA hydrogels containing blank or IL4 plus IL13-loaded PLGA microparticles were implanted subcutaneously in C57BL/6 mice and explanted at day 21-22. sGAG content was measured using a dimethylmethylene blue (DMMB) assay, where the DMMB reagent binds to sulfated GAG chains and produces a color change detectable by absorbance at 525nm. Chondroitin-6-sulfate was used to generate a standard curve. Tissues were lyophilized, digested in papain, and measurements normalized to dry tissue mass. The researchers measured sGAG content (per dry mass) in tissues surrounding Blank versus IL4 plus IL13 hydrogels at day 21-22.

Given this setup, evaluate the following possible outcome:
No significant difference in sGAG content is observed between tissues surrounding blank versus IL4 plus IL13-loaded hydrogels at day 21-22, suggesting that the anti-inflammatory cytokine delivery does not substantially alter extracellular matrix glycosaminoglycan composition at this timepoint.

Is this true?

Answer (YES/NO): NO